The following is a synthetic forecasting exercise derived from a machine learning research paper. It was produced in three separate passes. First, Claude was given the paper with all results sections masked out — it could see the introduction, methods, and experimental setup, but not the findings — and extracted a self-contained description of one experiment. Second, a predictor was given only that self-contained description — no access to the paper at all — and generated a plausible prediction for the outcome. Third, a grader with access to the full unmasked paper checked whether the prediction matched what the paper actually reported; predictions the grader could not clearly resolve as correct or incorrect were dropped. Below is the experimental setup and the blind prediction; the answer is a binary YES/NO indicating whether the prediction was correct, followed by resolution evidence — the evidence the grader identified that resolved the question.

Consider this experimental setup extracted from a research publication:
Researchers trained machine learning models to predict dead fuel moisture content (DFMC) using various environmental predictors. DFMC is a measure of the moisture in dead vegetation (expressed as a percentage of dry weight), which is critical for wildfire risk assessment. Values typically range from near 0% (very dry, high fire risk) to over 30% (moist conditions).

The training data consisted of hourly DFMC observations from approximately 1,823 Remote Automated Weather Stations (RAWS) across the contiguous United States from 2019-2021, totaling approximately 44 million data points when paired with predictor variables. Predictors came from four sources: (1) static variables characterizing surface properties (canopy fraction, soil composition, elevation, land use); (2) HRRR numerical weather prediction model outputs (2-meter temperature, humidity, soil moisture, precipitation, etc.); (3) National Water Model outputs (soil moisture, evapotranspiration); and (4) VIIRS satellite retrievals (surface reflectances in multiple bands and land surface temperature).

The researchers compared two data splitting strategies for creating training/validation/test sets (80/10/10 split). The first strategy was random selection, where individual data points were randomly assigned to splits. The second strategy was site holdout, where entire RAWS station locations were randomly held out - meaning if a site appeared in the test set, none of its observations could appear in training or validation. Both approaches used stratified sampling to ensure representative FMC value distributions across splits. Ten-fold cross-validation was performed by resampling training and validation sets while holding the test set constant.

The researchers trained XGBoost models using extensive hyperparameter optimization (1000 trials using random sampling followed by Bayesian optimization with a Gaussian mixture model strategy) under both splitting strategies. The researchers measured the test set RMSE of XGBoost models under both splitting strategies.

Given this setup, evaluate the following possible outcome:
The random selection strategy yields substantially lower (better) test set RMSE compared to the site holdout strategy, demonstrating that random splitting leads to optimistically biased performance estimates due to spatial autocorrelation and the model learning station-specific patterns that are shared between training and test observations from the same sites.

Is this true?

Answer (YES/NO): YES